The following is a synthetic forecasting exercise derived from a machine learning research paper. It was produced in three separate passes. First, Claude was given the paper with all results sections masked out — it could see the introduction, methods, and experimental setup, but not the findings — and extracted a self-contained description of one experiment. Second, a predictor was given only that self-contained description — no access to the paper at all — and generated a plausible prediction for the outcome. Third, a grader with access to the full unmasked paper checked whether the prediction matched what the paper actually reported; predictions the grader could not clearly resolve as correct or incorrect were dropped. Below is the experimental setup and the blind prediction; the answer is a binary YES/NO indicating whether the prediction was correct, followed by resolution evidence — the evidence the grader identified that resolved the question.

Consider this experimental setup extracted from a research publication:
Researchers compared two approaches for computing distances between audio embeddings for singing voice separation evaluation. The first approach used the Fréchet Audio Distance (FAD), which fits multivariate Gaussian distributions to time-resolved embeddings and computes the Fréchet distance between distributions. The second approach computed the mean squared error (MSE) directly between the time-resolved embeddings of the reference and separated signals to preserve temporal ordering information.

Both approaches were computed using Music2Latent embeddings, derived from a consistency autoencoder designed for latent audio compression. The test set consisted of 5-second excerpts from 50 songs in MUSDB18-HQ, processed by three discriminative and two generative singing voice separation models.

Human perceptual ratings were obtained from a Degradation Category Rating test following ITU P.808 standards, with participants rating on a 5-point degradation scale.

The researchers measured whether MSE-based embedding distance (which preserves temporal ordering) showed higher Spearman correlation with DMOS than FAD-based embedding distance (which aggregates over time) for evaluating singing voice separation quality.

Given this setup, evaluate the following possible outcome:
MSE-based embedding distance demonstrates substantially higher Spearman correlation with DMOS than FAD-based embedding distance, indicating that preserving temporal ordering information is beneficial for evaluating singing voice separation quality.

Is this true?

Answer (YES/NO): NO